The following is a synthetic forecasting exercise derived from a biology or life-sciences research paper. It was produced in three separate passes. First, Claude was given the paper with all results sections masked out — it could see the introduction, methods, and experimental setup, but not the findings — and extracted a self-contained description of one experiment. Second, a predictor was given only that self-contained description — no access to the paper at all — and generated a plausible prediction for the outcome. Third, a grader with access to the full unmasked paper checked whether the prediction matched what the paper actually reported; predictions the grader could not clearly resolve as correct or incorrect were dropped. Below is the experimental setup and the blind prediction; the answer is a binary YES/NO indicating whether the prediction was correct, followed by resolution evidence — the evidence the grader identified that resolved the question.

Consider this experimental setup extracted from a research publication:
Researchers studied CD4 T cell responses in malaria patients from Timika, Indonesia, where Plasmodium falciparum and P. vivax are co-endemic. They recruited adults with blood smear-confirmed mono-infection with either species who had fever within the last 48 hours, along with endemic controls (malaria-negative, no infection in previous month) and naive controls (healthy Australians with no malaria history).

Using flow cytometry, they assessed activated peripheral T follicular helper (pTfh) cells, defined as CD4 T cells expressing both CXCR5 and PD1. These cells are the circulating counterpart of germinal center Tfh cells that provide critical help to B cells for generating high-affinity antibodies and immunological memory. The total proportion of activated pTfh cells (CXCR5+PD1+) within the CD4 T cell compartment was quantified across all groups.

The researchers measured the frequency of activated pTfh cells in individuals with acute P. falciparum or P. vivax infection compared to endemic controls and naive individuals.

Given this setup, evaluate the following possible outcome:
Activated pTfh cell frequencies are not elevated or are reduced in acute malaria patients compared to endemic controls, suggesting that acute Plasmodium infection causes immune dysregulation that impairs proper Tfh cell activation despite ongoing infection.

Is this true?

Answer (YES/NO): NO